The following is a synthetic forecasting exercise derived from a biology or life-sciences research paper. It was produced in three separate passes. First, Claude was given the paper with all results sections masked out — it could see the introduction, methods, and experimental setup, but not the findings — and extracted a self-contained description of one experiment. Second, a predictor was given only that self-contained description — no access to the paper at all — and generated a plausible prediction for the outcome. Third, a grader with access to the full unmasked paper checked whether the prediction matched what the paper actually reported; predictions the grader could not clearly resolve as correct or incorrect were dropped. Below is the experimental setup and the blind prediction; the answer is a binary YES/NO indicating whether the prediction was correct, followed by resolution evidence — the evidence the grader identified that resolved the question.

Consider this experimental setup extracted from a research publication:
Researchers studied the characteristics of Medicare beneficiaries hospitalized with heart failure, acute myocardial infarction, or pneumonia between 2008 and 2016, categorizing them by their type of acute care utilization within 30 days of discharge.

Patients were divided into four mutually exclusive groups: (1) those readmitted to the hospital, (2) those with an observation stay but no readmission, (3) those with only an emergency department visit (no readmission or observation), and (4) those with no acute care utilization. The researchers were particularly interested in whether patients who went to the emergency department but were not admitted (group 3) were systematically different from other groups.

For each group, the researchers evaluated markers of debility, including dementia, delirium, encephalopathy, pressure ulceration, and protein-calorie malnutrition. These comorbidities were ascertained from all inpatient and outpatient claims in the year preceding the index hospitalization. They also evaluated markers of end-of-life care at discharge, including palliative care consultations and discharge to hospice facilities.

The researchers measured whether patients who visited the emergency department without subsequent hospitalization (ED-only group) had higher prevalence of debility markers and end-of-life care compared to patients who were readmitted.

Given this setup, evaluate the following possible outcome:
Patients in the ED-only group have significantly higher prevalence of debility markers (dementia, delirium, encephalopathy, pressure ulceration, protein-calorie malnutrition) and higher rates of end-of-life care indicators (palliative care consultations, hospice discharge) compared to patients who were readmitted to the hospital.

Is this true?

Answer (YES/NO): NO